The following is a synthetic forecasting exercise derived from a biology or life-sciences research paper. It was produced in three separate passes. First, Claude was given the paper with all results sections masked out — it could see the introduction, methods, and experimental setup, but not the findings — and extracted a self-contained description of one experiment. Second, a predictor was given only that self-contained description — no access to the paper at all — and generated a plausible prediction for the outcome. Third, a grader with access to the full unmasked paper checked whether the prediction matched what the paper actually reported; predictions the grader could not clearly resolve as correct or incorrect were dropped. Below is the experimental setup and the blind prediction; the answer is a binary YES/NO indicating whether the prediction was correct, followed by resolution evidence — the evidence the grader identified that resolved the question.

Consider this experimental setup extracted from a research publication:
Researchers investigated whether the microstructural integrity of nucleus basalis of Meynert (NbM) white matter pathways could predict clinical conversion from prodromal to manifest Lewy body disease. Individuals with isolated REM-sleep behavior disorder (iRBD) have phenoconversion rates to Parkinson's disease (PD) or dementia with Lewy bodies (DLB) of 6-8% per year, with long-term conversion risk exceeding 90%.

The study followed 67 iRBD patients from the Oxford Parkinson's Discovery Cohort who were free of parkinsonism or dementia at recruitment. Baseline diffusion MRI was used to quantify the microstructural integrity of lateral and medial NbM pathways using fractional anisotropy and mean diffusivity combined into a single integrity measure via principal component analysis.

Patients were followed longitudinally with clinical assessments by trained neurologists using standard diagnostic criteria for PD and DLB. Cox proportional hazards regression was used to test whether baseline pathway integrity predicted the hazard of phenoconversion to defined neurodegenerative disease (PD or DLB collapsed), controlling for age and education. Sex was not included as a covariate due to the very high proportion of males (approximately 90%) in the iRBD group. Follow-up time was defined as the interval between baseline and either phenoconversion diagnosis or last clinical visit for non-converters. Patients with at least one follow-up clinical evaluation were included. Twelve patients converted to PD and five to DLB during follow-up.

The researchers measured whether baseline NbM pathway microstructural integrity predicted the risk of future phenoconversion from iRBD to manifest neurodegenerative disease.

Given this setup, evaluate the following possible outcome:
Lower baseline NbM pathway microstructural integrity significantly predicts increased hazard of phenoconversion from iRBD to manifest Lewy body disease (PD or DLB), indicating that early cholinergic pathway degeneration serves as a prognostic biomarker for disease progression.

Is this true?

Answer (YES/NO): YES